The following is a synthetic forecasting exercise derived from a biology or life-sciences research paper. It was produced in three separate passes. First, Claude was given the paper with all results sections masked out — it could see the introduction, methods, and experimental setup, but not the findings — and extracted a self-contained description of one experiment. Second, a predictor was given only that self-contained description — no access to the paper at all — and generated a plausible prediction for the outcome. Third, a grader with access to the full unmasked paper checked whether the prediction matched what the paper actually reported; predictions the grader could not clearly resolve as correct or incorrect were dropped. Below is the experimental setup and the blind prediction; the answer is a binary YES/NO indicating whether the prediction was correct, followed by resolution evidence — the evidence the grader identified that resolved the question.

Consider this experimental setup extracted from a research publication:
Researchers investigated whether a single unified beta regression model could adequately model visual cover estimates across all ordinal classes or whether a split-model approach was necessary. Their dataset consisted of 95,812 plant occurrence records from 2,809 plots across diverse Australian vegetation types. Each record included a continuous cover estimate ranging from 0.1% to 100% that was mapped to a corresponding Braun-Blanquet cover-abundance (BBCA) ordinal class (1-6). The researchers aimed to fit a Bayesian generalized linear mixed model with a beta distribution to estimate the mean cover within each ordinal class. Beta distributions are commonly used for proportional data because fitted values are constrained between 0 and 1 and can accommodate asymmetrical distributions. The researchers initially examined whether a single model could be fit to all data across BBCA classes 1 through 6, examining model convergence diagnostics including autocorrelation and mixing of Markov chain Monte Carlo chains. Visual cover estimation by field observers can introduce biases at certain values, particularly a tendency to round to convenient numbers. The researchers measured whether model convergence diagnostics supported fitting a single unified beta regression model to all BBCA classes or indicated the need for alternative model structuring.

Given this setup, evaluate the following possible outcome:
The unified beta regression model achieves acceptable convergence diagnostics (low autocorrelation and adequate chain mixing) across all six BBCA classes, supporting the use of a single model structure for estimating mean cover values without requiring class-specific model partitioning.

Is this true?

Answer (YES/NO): NO